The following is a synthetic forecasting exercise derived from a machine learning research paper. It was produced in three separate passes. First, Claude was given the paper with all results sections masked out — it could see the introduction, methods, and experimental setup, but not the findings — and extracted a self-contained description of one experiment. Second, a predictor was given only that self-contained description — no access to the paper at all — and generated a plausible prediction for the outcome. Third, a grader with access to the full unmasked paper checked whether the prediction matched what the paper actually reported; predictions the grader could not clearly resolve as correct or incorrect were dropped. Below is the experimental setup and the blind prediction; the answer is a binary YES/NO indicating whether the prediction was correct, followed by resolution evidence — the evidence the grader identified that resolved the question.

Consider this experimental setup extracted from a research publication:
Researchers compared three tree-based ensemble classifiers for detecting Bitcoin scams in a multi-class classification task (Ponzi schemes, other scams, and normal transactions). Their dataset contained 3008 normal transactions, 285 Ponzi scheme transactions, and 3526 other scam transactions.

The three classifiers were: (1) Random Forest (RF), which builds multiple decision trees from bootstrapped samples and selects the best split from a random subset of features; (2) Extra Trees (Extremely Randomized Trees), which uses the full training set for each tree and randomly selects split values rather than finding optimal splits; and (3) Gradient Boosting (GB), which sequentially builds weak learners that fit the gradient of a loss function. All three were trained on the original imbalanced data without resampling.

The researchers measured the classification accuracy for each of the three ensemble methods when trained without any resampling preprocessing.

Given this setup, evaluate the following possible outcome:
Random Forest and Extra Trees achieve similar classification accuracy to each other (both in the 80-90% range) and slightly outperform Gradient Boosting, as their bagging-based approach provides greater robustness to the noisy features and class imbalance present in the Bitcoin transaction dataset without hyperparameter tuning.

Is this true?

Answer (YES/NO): NO